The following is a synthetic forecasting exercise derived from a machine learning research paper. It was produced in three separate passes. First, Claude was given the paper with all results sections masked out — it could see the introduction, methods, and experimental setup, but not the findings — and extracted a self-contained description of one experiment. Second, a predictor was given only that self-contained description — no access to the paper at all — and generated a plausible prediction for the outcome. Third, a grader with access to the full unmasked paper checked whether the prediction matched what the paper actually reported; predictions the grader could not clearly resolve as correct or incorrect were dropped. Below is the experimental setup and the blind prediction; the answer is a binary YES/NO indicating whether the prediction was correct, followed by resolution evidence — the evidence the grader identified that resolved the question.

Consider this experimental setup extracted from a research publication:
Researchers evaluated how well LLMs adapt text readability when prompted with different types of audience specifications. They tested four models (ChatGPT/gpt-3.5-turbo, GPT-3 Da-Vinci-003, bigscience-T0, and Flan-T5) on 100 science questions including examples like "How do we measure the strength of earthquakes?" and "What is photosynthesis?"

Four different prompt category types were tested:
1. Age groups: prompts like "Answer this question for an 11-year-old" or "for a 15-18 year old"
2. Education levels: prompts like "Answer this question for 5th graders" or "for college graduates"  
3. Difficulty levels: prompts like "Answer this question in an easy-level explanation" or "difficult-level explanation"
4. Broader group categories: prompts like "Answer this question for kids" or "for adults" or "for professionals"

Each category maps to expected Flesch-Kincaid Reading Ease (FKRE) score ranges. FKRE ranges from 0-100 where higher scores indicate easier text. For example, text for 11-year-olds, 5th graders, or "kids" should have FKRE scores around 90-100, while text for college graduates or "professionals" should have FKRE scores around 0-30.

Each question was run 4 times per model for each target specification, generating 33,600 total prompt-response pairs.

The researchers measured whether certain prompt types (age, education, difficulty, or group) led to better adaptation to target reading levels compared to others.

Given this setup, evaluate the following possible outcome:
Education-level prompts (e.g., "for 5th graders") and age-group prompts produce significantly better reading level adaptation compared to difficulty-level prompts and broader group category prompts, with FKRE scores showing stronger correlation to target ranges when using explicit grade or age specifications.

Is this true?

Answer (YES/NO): NO